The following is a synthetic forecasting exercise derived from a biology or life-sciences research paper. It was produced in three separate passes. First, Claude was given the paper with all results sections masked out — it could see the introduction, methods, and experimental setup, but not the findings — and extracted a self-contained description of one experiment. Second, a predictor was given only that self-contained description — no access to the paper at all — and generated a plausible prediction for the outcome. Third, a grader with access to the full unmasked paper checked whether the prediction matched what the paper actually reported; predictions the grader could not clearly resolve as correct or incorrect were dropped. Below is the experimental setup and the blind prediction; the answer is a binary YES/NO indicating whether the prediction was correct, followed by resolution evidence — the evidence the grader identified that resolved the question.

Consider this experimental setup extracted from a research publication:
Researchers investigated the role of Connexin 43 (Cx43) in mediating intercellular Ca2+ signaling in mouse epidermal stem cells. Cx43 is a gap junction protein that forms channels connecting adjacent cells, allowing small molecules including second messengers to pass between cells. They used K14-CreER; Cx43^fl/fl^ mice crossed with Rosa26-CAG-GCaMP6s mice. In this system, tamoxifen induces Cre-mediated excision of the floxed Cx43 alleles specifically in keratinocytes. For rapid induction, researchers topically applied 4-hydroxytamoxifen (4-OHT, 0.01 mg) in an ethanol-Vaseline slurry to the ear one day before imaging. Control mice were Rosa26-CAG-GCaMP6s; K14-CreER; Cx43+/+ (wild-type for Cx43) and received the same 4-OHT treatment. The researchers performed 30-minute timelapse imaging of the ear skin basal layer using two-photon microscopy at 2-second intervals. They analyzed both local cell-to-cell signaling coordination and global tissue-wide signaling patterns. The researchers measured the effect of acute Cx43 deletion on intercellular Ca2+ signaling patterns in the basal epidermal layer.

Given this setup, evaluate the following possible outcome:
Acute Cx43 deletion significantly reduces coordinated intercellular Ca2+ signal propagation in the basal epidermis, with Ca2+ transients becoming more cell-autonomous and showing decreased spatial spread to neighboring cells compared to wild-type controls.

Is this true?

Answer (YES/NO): NO